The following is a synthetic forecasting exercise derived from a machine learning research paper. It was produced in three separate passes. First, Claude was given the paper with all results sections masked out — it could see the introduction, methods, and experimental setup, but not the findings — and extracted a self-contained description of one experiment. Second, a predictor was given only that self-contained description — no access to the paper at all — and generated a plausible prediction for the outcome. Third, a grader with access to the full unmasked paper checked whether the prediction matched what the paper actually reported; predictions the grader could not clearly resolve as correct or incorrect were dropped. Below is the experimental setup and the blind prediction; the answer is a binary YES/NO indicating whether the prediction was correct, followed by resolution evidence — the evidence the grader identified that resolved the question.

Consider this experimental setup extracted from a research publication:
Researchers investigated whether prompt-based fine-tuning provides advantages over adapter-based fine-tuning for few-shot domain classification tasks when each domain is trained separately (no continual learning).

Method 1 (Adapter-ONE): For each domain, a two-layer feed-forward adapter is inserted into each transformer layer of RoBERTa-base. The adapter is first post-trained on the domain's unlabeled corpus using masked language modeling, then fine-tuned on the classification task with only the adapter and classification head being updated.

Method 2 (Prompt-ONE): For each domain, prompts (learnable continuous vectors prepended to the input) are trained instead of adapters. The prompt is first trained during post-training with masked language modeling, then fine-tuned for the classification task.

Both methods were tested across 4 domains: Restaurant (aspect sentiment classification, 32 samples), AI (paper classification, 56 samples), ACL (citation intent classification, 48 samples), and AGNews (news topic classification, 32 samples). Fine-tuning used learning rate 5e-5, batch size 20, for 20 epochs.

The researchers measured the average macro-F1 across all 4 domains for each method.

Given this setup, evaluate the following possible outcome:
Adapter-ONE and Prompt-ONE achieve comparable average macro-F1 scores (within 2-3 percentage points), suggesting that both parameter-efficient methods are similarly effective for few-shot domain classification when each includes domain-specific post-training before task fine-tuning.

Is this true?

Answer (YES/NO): NO